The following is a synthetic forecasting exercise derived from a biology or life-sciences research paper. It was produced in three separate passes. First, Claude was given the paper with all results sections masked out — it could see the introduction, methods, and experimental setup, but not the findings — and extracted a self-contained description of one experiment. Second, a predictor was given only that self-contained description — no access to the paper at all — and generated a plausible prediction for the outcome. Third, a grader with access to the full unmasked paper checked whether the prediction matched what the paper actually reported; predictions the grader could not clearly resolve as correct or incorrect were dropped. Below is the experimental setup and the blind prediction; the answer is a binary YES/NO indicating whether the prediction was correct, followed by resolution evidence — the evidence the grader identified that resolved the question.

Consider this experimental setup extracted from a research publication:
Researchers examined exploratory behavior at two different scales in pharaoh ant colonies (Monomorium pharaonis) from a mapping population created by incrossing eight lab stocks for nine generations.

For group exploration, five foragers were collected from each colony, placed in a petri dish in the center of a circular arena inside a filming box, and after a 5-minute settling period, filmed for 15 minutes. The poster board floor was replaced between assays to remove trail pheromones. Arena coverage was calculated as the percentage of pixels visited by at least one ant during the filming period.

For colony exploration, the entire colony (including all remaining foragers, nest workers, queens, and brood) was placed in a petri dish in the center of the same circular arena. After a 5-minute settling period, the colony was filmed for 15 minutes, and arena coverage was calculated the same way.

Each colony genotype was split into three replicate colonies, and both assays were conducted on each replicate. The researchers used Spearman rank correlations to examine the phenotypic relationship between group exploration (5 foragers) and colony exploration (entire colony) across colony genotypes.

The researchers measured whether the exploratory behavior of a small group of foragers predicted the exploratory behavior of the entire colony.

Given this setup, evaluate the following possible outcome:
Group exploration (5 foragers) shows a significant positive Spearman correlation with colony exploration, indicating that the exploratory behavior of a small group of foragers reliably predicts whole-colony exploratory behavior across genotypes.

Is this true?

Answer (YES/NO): YES